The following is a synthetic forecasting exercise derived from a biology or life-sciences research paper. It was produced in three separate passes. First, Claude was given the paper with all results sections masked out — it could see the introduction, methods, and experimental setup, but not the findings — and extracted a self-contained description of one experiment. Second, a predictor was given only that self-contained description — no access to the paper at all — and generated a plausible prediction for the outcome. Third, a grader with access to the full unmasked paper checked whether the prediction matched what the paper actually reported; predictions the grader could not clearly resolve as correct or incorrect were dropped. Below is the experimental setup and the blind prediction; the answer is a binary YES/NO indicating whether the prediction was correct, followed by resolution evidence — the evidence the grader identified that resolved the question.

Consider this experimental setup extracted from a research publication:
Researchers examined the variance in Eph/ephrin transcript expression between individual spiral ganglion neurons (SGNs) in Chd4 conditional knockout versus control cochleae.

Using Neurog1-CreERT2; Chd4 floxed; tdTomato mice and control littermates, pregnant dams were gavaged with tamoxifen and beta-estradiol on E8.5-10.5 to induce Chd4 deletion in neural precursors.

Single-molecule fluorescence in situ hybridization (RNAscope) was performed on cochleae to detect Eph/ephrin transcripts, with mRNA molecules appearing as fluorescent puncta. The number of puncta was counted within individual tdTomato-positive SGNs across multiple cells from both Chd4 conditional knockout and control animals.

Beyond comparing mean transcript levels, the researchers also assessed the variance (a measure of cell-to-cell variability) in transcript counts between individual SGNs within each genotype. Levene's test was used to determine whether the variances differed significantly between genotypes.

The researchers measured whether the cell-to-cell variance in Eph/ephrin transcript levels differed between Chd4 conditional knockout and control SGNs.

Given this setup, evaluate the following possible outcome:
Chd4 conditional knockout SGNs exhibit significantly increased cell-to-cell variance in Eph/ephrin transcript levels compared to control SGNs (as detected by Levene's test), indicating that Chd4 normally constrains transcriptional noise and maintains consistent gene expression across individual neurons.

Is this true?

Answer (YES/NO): YES